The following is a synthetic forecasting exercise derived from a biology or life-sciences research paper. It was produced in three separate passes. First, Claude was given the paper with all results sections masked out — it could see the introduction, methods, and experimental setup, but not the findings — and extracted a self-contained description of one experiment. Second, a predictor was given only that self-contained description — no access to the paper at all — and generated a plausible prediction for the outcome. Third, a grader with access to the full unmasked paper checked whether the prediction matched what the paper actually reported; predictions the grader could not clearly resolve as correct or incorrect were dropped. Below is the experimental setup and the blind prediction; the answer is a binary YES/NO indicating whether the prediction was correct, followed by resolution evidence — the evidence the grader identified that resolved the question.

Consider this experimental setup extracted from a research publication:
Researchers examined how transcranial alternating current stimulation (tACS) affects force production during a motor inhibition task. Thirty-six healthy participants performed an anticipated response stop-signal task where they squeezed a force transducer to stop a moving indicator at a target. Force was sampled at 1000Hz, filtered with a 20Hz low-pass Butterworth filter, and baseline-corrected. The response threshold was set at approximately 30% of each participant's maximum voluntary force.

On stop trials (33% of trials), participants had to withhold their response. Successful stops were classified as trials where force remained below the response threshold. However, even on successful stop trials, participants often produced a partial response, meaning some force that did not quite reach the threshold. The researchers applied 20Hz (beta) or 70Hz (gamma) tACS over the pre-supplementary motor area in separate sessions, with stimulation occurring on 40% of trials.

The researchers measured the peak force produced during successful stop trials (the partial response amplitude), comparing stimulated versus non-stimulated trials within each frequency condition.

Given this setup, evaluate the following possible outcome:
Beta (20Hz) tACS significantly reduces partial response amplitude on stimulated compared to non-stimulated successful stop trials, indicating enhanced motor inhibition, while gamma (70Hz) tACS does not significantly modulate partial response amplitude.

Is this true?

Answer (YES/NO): YES